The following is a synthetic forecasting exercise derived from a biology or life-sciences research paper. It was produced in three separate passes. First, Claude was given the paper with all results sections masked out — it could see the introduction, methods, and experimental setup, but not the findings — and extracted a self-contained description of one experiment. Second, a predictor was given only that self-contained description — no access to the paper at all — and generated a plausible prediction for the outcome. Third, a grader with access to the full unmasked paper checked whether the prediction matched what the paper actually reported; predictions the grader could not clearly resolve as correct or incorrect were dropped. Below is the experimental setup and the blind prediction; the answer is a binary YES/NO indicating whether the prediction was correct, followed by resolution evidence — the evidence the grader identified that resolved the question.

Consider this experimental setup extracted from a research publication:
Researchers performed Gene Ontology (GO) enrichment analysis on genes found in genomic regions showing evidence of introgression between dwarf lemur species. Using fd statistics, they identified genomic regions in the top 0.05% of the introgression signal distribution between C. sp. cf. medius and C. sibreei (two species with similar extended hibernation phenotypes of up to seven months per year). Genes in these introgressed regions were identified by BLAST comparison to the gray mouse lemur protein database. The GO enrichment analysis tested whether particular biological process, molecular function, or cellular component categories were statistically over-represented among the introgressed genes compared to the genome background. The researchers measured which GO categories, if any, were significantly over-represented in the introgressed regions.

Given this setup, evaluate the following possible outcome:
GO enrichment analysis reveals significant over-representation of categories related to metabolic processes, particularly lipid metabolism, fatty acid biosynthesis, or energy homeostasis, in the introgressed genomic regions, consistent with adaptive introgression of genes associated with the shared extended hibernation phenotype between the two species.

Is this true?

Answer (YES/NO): NO